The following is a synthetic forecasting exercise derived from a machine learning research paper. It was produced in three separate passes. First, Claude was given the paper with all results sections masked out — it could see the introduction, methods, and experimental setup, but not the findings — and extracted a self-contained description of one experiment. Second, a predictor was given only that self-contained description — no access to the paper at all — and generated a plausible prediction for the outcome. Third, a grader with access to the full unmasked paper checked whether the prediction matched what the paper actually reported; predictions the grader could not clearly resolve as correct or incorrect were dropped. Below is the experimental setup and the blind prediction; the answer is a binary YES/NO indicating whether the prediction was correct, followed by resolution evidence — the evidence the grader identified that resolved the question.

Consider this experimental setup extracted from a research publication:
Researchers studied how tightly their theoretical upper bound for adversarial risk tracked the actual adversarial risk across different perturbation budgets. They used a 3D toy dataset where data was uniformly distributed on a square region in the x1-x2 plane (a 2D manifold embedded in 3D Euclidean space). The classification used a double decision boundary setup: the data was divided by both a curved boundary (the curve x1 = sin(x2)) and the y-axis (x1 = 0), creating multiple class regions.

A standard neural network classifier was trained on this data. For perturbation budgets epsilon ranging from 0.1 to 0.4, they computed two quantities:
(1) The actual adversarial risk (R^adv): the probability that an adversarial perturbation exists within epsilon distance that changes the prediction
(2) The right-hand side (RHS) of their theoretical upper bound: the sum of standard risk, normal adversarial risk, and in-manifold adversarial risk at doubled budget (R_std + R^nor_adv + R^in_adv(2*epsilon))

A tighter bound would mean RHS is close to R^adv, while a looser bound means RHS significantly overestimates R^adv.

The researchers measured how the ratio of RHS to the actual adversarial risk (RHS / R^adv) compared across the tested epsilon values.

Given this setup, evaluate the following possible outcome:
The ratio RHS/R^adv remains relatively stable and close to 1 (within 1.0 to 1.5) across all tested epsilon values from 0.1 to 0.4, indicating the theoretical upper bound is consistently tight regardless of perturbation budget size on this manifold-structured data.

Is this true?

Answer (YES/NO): NO